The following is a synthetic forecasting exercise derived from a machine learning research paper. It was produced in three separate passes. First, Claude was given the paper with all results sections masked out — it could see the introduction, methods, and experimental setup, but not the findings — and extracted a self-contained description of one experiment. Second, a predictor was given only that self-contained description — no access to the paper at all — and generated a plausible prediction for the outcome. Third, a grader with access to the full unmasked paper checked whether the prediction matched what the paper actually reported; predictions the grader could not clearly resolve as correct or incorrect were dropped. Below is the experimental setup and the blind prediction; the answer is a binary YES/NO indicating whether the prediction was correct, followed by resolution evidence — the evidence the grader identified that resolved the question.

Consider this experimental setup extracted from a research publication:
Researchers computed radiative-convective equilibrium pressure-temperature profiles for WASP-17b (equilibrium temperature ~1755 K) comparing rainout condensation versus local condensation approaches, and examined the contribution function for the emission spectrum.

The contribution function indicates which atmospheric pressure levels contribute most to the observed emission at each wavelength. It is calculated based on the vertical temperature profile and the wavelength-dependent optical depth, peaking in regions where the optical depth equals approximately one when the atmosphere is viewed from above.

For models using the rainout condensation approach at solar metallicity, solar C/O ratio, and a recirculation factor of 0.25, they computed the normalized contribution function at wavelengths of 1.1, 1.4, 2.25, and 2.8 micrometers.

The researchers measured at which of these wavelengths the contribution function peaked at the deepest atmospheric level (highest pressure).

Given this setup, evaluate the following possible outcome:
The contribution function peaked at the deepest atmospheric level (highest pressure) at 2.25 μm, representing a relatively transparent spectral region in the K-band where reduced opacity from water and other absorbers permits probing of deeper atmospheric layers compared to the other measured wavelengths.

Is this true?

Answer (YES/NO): NO